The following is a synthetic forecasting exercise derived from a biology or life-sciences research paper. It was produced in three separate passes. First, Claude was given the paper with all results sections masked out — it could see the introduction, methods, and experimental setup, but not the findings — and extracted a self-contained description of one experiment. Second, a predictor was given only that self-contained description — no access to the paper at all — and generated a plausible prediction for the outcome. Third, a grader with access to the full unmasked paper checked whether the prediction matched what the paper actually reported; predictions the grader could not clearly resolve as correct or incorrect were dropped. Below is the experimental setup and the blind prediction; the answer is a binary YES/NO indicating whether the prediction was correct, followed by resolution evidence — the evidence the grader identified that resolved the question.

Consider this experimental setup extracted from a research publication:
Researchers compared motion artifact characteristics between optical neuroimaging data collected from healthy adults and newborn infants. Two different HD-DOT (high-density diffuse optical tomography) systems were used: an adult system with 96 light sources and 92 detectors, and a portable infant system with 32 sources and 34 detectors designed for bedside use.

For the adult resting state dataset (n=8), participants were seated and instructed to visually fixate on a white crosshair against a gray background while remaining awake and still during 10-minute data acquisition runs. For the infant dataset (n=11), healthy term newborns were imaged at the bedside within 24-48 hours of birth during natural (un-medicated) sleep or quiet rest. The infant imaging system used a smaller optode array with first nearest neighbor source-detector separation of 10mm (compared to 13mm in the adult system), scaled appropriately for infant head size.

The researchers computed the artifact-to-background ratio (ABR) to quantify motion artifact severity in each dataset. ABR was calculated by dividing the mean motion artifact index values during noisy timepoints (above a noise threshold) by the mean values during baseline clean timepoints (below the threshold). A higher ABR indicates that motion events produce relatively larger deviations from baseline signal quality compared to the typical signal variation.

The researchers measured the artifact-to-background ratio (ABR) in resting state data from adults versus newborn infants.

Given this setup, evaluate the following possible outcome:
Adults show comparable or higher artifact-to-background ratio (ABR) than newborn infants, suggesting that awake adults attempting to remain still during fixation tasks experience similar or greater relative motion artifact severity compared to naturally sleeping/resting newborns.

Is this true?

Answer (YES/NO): NO